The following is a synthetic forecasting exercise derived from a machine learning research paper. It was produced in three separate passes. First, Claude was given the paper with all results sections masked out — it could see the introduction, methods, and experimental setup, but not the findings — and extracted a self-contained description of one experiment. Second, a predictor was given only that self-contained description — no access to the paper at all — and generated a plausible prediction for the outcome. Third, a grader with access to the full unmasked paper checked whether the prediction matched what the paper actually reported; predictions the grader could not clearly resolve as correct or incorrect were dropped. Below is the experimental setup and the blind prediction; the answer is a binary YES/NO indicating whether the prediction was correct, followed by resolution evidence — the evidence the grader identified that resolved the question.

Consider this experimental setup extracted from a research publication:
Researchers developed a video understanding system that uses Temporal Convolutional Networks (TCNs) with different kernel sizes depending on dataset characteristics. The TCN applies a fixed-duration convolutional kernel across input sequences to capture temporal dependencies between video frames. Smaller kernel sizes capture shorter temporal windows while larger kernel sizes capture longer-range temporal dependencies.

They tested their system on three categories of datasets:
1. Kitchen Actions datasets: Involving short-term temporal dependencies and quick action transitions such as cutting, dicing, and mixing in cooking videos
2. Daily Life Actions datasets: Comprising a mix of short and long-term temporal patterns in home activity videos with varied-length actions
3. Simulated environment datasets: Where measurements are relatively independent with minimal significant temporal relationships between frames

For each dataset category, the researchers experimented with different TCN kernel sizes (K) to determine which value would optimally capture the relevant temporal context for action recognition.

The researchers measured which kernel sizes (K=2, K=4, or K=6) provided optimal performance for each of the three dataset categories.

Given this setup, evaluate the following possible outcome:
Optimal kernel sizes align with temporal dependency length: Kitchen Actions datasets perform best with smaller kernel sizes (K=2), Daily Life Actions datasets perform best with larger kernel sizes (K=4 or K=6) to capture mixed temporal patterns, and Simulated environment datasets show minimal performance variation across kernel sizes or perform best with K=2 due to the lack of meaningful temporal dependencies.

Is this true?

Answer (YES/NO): NO